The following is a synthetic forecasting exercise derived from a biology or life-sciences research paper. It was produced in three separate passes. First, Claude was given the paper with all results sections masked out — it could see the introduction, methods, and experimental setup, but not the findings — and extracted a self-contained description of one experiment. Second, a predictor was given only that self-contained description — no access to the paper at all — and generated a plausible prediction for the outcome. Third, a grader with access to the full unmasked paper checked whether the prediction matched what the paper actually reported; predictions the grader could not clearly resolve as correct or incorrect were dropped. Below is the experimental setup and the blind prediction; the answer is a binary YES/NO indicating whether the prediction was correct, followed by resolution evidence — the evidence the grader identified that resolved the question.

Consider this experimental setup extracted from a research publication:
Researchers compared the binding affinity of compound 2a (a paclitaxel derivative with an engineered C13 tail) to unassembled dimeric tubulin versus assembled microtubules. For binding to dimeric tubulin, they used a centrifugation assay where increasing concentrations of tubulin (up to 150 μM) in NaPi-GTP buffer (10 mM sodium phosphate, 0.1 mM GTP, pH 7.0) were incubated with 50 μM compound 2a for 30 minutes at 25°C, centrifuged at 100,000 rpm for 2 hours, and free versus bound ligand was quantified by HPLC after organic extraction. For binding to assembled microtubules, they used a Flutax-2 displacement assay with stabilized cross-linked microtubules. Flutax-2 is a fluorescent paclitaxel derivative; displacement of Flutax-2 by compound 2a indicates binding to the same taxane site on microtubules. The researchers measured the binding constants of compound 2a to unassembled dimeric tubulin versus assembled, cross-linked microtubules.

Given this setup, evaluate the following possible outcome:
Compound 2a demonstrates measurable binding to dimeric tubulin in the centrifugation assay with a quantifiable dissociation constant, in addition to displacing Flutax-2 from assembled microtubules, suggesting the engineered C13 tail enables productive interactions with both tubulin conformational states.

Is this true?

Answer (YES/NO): YES